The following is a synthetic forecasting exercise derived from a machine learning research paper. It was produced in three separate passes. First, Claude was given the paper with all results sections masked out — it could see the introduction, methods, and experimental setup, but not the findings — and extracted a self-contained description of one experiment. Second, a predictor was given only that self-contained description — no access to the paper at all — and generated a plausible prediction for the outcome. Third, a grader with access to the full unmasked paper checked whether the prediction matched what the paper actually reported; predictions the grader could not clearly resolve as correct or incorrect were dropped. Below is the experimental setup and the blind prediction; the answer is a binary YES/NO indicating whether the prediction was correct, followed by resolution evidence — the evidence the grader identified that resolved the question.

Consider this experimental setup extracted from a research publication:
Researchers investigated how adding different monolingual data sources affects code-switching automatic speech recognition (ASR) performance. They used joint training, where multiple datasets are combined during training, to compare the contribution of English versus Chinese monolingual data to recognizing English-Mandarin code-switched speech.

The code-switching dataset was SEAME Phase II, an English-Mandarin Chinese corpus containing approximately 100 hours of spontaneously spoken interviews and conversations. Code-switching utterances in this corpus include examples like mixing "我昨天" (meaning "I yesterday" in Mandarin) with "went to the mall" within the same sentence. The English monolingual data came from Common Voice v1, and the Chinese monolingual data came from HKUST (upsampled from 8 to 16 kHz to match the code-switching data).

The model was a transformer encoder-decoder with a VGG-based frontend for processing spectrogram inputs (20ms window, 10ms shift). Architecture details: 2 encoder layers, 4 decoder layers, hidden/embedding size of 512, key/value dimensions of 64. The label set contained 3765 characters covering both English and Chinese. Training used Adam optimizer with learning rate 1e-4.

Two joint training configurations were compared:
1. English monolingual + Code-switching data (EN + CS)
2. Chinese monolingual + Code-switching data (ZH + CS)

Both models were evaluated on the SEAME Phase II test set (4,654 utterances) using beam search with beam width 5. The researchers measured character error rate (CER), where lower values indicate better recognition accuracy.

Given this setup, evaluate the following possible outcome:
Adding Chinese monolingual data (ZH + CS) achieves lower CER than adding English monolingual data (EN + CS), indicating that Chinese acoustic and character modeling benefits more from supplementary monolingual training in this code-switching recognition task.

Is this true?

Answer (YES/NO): YES